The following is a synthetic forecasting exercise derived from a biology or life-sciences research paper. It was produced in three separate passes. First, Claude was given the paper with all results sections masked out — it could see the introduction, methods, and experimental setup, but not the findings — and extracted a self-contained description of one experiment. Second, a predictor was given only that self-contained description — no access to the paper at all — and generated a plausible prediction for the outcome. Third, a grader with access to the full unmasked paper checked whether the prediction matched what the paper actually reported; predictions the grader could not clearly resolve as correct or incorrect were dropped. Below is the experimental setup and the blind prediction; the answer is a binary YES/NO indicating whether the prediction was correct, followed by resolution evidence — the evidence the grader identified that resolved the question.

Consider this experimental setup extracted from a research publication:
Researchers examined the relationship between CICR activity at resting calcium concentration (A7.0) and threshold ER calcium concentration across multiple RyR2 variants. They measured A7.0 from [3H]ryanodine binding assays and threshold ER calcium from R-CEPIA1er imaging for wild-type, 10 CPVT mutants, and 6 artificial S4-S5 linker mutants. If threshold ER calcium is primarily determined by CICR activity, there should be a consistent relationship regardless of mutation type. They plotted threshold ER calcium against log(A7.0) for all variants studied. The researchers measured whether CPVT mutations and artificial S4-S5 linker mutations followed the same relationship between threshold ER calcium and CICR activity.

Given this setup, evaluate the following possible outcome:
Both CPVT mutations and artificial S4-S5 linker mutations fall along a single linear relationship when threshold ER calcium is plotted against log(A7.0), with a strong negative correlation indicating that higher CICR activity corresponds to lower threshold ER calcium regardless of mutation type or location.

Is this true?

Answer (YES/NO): YES